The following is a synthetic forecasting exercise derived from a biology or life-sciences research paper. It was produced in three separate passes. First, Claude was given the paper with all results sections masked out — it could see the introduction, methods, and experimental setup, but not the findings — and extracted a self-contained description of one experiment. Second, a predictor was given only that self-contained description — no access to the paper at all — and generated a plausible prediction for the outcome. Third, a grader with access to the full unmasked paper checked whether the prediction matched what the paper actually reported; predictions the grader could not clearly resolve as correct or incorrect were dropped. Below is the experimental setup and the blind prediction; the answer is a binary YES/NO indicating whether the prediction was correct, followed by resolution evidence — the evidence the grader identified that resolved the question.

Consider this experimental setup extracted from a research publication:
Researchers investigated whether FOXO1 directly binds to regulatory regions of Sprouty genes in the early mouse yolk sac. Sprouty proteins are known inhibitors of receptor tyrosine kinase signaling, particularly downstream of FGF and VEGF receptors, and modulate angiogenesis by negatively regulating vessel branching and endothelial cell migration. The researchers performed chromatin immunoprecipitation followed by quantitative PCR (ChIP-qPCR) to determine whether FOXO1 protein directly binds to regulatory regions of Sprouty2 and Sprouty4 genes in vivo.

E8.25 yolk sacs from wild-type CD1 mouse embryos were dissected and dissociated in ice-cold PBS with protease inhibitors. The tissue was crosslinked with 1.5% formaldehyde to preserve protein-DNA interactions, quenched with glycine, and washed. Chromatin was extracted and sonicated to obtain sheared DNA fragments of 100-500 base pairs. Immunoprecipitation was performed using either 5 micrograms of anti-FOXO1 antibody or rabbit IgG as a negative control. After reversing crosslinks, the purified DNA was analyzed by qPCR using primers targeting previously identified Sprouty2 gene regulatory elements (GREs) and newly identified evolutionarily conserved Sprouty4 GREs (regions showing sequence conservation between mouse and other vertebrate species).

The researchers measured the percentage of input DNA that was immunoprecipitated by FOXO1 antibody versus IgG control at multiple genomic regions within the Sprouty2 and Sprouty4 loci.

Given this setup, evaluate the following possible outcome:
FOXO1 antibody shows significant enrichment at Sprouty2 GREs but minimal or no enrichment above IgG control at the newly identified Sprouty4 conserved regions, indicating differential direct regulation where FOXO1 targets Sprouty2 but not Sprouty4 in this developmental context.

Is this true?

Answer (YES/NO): NO